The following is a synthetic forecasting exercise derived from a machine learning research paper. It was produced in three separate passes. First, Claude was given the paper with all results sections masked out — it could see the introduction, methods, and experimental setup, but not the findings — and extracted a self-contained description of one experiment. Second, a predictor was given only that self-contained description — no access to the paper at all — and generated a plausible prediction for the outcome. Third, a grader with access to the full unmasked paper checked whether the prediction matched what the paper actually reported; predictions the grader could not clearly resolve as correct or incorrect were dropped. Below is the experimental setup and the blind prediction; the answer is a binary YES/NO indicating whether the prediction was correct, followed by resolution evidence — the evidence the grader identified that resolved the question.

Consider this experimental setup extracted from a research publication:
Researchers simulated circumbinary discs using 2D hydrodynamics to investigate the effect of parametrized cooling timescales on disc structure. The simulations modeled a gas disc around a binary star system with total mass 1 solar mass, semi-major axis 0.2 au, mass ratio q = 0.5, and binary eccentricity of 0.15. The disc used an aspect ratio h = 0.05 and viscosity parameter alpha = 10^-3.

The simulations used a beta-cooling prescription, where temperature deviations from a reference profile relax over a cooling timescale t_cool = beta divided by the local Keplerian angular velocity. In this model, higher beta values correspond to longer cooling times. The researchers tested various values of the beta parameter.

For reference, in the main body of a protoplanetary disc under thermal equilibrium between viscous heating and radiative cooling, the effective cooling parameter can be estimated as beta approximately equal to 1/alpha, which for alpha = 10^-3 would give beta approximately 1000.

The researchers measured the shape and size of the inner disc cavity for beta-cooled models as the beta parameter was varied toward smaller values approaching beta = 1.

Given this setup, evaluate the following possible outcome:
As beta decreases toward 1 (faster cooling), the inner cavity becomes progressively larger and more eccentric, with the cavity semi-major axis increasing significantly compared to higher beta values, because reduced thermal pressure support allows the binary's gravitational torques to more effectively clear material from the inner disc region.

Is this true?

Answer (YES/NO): NO